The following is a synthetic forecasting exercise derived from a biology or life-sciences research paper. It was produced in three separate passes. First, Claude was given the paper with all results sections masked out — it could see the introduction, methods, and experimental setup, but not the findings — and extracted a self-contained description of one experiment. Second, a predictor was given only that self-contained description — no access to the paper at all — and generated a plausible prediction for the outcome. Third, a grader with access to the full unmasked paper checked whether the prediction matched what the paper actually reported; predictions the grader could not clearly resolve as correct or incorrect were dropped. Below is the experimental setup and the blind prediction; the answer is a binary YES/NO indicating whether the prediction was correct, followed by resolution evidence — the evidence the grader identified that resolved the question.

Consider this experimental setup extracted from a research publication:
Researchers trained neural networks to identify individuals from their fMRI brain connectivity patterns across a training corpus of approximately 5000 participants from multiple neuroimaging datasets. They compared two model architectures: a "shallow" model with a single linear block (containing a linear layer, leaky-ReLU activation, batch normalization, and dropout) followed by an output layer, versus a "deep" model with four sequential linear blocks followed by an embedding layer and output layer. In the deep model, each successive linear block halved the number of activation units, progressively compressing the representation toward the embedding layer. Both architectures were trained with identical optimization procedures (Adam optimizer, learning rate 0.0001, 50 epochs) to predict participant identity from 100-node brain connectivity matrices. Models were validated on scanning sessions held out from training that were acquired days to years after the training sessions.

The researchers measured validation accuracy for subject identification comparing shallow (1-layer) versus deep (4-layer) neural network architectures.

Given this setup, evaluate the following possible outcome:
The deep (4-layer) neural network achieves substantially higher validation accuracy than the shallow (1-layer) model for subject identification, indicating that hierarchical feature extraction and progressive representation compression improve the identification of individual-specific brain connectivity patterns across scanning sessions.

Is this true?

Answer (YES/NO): NO